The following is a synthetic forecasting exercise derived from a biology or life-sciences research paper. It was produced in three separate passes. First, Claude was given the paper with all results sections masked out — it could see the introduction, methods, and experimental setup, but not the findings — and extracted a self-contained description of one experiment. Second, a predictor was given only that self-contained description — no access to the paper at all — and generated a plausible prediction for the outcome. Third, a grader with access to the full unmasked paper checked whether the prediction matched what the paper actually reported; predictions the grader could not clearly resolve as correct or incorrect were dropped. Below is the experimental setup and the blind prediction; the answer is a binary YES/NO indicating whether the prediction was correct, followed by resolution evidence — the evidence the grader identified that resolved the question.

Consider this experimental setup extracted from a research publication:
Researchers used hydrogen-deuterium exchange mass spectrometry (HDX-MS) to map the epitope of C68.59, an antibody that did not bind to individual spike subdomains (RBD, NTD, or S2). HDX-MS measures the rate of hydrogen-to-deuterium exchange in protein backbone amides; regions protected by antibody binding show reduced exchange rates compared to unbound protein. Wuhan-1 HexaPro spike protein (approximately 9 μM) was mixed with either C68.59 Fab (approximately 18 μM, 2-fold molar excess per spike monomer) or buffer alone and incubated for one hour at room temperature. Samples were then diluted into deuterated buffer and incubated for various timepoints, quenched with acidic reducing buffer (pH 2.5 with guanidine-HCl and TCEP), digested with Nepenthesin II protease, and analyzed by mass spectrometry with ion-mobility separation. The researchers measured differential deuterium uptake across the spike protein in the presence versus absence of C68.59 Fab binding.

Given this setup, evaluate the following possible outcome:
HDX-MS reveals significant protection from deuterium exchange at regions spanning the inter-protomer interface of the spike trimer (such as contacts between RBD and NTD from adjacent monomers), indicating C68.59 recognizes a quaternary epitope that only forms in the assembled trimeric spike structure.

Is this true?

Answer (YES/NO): NO